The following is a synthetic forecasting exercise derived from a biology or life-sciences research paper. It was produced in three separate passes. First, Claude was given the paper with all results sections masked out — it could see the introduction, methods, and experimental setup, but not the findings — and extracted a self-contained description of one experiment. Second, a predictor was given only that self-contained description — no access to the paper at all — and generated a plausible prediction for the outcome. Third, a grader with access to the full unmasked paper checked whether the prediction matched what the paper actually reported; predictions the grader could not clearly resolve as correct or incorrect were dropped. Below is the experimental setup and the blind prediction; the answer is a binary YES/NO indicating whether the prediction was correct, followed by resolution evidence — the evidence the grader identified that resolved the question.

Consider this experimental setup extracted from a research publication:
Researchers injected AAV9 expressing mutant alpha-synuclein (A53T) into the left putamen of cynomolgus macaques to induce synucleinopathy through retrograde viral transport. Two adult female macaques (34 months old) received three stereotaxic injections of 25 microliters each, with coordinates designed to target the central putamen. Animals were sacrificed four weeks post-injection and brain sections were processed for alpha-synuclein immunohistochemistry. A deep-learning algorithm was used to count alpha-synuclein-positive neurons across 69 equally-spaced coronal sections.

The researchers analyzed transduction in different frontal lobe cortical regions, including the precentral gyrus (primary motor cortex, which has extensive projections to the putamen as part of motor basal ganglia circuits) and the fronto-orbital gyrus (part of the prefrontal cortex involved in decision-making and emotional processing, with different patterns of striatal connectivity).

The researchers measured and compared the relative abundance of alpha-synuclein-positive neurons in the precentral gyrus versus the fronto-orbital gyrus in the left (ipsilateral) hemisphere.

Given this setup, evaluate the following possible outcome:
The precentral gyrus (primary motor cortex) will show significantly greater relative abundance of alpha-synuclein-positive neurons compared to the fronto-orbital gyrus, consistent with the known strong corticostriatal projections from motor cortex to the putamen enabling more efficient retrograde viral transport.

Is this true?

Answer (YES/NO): YES